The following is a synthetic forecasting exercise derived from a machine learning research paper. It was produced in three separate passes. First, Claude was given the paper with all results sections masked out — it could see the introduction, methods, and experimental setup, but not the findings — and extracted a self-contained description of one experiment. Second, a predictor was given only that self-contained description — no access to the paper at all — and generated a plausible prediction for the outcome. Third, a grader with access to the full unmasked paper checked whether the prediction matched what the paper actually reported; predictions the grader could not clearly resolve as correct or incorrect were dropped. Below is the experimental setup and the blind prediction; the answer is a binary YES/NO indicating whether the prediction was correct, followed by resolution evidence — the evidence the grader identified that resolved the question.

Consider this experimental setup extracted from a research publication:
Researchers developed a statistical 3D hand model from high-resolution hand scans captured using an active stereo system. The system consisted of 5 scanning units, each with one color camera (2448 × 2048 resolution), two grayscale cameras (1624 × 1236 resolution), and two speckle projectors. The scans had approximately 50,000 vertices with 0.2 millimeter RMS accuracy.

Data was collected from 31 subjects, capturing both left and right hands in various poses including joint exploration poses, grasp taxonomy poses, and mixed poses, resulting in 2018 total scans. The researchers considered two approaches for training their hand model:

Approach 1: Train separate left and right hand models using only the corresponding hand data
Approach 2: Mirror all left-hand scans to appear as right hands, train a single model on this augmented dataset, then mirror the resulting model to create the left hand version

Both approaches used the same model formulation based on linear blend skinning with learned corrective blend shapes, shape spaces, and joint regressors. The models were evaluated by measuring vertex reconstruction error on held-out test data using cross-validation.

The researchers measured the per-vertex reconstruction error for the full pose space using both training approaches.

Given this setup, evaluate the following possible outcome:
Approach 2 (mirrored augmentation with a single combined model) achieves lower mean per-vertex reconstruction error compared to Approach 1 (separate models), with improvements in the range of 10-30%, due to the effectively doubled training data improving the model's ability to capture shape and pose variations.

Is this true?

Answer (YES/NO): YES